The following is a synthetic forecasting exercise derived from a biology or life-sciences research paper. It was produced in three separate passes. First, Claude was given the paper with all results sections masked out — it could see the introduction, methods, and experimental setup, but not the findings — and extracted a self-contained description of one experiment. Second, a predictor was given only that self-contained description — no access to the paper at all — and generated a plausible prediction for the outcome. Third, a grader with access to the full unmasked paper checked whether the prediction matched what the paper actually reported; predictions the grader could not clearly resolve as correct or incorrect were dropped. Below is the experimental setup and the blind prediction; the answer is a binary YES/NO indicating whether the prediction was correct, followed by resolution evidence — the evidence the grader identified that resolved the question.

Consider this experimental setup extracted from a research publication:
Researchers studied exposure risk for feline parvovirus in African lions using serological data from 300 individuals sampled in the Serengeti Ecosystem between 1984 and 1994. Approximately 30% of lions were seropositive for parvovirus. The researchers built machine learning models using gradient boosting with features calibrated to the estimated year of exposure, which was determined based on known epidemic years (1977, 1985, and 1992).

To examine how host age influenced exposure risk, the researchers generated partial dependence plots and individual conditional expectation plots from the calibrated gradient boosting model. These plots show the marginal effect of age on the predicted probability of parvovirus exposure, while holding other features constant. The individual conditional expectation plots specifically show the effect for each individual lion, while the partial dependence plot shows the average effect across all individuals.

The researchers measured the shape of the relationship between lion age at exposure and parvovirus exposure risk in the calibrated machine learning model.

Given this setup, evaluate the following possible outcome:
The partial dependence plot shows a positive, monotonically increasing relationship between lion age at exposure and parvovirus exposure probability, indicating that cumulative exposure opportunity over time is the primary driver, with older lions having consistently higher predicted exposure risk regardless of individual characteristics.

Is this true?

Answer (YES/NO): NO